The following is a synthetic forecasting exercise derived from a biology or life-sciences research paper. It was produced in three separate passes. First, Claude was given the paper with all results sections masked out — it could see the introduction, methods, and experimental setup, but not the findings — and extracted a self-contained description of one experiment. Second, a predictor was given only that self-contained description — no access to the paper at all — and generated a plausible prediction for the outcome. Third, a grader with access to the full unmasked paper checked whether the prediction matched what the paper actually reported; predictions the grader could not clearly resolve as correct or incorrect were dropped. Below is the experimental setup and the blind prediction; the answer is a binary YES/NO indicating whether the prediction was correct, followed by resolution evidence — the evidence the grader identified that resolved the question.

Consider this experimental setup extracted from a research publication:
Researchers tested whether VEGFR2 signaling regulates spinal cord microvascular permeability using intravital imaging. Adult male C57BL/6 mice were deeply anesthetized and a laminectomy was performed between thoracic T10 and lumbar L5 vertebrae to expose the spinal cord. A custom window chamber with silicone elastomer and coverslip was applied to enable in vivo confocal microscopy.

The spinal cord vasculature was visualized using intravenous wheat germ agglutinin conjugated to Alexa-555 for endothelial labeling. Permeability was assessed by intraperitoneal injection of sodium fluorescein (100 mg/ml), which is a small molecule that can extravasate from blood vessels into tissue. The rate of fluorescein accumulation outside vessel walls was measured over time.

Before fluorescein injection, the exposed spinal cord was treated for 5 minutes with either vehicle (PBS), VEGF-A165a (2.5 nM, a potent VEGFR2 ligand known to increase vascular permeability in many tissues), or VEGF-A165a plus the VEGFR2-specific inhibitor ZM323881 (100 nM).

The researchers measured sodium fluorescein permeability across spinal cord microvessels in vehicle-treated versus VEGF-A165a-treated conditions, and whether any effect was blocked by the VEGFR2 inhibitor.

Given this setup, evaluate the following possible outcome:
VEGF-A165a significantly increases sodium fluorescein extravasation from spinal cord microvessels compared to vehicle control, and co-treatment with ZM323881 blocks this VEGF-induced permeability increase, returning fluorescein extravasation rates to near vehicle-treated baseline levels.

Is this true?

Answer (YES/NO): YES